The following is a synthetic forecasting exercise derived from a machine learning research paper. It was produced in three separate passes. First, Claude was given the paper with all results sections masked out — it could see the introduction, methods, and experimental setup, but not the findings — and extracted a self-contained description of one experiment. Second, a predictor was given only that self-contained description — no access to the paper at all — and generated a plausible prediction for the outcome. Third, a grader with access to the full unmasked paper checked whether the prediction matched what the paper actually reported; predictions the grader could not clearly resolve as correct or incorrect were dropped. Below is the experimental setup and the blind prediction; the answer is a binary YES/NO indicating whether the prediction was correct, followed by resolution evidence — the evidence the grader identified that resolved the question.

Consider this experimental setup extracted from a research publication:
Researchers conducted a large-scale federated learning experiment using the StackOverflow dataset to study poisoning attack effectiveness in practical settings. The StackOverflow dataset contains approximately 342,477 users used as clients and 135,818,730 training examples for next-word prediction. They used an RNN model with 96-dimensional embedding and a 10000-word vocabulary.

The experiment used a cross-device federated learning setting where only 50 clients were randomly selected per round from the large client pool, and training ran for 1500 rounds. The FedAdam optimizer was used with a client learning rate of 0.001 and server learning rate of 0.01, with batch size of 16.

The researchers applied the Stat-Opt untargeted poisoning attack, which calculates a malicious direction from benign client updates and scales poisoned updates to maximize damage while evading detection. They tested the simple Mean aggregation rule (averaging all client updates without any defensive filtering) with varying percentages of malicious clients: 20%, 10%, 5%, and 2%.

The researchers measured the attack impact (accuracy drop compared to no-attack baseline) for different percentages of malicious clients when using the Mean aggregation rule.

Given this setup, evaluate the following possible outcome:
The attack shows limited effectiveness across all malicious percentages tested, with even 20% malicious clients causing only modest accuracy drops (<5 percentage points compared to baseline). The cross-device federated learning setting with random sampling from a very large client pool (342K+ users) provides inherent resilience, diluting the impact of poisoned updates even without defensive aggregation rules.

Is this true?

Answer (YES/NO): NO